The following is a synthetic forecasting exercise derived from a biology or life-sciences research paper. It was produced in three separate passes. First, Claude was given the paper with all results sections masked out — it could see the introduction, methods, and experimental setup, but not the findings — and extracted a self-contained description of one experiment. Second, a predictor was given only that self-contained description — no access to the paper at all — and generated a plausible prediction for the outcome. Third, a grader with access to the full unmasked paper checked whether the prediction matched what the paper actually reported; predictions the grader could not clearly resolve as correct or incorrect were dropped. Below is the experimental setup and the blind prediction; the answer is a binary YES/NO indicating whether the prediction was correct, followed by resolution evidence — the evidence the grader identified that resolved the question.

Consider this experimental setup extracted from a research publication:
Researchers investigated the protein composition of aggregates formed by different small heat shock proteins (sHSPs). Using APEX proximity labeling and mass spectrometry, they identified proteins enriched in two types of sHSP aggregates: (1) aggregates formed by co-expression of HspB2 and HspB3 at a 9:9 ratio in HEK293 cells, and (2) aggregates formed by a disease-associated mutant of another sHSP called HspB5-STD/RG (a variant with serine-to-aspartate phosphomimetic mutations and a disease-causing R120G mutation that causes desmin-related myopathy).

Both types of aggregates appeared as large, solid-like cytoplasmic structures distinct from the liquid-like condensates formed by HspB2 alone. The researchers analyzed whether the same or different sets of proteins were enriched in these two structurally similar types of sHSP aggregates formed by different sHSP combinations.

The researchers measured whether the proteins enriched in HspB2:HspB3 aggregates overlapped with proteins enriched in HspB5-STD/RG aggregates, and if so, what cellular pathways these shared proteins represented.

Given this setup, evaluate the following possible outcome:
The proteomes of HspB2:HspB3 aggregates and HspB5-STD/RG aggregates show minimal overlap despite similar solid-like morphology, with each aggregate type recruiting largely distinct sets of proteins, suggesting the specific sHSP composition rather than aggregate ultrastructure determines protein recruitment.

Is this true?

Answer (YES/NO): NO